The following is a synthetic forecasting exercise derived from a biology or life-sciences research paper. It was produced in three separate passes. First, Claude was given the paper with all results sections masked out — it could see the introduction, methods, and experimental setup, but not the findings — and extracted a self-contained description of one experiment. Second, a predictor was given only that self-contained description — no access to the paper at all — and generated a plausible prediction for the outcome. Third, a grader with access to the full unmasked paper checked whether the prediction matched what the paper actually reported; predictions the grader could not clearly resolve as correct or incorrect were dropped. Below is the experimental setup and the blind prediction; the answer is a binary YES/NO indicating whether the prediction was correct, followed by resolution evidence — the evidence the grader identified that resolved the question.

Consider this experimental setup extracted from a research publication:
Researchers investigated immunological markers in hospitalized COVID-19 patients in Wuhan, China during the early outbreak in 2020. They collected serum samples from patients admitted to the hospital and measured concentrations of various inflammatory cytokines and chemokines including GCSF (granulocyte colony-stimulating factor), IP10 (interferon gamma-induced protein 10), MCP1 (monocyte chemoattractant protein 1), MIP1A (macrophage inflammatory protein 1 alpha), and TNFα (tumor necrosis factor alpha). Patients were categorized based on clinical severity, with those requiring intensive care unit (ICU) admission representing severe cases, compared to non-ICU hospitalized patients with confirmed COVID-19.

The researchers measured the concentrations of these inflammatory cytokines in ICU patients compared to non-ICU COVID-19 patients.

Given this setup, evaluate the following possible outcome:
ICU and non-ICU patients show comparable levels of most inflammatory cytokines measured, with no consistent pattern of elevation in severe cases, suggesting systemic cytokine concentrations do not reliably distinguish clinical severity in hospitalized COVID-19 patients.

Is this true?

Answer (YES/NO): NO